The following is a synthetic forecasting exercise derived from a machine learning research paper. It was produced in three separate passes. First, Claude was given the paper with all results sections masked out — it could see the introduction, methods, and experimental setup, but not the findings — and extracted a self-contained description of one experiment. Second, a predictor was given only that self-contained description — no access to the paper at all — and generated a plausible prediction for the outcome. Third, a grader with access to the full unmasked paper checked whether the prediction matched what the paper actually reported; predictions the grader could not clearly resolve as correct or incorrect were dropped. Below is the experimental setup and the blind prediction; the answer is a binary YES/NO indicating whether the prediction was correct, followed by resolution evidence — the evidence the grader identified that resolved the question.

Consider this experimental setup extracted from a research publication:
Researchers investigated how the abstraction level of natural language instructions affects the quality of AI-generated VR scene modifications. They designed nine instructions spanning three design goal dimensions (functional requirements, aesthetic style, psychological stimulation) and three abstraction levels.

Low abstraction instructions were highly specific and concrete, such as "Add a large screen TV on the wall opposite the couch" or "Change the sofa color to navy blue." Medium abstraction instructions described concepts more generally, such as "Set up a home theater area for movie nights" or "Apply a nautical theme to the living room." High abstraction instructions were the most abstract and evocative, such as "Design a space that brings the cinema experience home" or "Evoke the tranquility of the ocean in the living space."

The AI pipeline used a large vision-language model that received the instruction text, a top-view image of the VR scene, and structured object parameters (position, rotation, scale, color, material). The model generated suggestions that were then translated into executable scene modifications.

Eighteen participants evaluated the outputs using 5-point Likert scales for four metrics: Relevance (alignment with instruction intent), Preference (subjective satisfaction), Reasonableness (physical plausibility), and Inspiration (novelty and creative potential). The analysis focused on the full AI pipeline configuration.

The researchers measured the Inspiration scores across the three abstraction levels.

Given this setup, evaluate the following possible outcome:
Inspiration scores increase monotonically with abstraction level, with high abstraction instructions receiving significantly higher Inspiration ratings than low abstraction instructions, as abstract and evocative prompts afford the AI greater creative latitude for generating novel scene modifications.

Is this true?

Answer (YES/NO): YES